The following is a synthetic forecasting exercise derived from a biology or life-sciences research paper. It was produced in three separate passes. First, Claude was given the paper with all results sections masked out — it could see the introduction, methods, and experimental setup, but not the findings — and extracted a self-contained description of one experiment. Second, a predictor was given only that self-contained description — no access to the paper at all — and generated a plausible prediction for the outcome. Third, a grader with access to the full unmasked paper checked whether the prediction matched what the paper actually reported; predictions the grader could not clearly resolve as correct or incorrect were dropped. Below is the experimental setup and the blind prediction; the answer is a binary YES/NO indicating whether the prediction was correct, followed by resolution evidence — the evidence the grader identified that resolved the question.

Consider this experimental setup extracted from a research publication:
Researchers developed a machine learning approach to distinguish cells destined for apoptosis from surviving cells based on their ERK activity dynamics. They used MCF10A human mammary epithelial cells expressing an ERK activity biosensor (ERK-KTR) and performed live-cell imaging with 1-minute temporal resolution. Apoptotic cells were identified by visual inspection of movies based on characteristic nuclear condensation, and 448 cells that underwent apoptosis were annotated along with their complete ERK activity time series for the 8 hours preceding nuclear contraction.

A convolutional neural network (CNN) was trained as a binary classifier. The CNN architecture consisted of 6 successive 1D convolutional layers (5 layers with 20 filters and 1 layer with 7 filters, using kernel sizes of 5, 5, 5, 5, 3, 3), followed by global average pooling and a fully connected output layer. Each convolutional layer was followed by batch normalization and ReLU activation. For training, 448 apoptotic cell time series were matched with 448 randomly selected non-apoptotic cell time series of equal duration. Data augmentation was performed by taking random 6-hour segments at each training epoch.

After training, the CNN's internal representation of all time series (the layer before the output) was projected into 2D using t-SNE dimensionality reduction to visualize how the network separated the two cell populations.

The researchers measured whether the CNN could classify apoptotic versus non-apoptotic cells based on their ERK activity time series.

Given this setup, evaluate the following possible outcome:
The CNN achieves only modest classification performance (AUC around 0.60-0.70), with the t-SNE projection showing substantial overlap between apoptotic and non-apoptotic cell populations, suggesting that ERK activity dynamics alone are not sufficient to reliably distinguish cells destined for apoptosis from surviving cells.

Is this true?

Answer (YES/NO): NO